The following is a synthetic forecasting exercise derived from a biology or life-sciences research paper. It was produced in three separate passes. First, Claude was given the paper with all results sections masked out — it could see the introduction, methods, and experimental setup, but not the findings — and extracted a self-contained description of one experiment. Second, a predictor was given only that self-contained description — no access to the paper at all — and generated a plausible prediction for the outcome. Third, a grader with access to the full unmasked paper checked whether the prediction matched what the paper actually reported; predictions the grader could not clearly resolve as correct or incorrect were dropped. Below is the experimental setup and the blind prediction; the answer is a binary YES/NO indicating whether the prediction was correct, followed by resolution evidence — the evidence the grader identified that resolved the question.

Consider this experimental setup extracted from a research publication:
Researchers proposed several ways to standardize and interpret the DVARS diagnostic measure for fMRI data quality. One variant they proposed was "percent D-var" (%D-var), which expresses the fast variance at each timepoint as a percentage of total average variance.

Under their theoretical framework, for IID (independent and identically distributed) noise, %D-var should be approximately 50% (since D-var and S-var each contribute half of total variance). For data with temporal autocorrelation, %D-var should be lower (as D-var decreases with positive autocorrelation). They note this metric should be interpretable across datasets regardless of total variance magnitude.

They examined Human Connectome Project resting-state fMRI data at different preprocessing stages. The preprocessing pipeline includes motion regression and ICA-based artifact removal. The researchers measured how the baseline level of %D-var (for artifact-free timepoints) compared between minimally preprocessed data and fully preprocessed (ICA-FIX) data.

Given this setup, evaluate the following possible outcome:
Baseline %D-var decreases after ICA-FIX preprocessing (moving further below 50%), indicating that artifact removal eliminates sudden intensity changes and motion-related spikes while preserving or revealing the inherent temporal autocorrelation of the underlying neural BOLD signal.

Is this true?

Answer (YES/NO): NO